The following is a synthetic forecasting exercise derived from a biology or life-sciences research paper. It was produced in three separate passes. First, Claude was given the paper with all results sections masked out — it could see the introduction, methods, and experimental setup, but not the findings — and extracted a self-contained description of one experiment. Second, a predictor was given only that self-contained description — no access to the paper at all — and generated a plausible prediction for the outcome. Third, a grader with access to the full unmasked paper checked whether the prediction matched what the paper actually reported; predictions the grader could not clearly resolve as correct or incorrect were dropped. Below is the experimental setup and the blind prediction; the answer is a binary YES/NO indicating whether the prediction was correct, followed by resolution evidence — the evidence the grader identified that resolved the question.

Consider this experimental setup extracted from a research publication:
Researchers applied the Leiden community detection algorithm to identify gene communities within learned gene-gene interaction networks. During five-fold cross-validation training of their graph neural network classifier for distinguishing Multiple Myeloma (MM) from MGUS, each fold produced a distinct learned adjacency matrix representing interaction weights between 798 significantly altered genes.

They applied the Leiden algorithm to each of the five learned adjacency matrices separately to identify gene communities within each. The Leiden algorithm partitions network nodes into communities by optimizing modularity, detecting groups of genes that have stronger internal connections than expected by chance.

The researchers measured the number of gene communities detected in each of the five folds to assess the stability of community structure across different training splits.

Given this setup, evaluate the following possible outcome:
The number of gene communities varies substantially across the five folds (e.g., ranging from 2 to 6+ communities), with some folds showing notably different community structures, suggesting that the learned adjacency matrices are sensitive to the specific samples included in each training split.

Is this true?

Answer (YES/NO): NO